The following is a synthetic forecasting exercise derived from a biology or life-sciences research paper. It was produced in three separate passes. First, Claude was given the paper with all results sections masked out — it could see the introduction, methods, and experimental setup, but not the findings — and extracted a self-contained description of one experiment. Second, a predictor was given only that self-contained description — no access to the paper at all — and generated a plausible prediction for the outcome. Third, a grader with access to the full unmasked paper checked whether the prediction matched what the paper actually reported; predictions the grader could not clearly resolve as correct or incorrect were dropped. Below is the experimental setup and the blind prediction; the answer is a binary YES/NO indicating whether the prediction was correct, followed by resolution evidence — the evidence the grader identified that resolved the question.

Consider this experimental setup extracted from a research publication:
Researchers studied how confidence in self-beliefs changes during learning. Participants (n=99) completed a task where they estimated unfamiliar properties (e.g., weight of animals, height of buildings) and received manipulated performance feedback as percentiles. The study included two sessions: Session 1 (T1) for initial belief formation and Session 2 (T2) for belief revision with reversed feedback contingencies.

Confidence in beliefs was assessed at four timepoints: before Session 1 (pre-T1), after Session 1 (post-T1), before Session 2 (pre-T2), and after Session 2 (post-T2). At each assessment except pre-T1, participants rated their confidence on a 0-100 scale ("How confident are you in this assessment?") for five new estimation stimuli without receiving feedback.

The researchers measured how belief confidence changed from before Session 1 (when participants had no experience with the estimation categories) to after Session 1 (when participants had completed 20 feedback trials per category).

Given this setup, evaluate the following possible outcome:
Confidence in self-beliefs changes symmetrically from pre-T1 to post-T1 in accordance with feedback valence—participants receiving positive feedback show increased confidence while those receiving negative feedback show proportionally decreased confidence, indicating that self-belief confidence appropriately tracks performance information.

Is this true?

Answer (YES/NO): NO